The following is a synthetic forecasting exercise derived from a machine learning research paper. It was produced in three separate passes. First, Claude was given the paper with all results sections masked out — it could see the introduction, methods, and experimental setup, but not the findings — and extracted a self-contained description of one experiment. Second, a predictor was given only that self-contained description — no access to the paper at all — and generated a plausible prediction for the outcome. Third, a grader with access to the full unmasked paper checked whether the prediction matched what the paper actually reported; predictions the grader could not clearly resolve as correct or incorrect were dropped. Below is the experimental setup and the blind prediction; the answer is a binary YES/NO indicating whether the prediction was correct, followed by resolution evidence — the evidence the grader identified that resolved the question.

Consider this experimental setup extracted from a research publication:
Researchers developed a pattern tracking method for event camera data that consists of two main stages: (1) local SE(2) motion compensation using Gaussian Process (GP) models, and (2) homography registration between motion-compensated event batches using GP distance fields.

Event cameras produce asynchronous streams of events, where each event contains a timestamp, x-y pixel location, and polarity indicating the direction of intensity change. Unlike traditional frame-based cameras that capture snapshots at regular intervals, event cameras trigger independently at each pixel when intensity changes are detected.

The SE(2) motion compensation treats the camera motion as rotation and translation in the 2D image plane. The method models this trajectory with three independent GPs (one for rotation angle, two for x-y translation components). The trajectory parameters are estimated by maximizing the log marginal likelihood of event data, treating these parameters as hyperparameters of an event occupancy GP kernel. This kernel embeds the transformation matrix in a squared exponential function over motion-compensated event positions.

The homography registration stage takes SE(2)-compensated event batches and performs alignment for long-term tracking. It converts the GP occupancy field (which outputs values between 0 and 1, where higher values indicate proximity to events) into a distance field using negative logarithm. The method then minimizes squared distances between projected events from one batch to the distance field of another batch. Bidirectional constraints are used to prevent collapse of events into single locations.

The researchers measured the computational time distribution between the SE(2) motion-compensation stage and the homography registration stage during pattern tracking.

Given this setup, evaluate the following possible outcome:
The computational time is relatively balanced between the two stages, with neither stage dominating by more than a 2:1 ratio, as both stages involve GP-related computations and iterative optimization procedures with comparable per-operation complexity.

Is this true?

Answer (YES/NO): NO